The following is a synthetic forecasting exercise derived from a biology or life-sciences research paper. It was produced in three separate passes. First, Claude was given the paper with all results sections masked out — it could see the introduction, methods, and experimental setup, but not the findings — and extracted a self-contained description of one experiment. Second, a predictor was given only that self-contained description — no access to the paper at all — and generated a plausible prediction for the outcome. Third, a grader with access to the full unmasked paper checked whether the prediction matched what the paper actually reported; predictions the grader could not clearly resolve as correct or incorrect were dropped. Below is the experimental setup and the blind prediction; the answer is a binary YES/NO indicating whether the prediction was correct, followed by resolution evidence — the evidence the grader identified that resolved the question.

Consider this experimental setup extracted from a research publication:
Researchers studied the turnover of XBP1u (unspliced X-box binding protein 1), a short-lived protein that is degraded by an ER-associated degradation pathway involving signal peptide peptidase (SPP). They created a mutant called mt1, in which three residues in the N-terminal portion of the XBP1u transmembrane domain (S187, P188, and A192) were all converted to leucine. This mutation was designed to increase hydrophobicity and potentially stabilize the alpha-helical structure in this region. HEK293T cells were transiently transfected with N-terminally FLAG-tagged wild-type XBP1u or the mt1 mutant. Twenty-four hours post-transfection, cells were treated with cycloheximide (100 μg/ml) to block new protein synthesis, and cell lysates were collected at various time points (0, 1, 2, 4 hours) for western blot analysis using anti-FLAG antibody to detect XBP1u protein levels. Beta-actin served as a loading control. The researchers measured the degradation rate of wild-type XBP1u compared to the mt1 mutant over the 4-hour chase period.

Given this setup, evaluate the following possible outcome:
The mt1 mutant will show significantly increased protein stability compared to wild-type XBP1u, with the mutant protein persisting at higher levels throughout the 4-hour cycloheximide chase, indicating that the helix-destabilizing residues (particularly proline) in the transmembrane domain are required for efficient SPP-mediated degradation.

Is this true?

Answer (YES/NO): YES